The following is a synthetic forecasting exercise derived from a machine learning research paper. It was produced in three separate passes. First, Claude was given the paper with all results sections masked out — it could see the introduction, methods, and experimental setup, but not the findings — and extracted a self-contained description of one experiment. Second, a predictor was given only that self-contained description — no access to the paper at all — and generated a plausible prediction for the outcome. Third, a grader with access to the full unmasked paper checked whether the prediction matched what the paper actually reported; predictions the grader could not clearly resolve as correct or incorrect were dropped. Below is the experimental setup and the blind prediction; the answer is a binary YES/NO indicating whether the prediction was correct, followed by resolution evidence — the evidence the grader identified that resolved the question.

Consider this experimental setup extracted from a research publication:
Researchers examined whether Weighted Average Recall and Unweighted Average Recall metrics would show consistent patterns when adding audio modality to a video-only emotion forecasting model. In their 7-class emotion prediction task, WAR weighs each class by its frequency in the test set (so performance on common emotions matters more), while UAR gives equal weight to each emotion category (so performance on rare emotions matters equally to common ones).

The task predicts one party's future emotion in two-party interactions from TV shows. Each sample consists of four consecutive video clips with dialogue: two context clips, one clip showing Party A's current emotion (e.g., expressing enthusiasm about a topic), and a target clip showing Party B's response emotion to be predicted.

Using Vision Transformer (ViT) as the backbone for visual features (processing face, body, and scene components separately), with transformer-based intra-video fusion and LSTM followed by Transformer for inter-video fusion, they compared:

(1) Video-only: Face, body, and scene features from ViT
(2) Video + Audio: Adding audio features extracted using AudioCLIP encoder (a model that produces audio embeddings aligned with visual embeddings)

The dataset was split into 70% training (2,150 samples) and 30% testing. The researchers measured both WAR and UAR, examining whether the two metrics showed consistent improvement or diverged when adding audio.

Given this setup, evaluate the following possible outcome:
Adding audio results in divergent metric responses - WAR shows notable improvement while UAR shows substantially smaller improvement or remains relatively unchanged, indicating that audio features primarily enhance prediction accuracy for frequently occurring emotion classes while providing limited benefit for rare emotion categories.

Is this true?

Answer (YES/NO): NO